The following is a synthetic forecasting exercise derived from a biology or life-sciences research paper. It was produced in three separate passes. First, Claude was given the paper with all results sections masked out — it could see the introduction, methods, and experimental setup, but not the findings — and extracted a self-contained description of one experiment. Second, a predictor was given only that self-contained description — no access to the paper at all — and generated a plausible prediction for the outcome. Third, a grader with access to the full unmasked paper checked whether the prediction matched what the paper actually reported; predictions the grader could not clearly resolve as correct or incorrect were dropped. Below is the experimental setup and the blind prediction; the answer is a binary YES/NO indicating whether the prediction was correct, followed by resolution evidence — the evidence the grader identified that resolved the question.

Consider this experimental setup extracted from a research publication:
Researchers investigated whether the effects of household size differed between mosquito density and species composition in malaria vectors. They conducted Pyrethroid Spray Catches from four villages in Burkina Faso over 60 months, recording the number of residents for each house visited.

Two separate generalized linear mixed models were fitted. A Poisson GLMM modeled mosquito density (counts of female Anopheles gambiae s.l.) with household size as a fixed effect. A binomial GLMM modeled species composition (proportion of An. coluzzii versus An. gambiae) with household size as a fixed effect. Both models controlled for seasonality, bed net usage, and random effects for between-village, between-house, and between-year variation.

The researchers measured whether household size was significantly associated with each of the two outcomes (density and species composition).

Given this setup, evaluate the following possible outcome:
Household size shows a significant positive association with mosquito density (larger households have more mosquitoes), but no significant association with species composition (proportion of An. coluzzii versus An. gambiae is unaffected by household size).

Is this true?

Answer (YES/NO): YES